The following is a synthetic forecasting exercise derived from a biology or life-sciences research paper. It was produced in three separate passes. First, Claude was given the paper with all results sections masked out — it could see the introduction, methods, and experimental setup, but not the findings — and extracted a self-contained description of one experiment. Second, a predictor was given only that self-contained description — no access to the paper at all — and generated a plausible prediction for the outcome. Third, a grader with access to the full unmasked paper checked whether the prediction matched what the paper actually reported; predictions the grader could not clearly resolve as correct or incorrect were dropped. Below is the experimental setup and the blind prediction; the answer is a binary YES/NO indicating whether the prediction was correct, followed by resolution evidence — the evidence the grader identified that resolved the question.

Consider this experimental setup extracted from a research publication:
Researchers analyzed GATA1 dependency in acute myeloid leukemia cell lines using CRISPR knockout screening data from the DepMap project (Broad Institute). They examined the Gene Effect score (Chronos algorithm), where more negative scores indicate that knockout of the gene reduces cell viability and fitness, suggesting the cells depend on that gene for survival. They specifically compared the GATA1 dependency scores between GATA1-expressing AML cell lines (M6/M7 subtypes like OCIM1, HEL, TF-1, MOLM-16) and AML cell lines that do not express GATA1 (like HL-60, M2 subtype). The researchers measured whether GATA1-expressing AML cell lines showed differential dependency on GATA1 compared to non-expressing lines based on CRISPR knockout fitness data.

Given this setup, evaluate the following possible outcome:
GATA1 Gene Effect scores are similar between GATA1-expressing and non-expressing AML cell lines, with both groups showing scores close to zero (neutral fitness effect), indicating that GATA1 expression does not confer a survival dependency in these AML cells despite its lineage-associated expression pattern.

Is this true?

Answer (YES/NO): NO